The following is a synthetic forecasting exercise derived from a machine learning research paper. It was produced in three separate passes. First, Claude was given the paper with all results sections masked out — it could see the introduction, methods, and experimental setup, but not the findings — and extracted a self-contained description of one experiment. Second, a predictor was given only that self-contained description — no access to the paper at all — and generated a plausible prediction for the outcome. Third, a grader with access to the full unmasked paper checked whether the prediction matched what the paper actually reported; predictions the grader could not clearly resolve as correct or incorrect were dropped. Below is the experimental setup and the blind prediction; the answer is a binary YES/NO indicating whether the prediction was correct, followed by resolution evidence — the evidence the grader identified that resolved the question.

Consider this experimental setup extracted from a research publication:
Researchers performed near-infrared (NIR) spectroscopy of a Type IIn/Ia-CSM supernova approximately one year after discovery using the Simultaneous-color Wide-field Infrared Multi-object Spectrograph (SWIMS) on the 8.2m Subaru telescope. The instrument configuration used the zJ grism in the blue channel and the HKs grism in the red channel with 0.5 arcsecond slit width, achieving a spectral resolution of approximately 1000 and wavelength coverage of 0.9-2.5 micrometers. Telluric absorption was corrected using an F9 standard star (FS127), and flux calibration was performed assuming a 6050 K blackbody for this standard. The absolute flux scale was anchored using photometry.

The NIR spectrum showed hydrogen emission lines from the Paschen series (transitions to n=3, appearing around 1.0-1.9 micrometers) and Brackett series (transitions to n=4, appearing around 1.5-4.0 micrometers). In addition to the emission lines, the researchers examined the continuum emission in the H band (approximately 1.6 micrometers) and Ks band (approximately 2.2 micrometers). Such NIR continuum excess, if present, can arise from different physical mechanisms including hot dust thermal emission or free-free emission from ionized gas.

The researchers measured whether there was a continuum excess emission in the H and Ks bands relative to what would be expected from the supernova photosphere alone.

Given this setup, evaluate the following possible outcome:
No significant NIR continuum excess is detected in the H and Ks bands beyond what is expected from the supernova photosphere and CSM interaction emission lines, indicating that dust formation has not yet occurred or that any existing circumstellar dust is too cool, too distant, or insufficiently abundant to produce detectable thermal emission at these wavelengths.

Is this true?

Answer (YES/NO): NO